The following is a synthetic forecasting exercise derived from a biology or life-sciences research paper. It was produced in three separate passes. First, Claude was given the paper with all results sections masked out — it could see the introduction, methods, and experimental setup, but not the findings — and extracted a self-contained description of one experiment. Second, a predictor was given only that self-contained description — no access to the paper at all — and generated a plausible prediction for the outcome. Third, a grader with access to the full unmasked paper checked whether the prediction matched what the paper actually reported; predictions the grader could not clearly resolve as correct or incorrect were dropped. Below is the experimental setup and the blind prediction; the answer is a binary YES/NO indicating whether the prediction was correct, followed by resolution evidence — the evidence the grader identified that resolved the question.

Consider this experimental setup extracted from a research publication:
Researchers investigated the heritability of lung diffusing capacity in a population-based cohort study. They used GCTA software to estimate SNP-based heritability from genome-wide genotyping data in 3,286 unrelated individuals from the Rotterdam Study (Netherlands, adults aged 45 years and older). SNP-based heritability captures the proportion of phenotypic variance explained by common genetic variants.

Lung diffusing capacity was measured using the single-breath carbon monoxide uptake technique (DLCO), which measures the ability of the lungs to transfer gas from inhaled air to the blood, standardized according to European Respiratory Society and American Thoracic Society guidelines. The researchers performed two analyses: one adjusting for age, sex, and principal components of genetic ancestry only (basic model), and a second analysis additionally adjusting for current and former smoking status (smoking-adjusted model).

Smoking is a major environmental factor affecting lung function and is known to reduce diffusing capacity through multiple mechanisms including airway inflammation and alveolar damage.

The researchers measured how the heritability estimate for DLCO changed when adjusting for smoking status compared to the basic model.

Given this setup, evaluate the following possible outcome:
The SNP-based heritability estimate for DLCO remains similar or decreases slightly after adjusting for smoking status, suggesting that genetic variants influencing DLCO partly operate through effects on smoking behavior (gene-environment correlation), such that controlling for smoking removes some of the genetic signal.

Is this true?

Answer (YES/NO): NO